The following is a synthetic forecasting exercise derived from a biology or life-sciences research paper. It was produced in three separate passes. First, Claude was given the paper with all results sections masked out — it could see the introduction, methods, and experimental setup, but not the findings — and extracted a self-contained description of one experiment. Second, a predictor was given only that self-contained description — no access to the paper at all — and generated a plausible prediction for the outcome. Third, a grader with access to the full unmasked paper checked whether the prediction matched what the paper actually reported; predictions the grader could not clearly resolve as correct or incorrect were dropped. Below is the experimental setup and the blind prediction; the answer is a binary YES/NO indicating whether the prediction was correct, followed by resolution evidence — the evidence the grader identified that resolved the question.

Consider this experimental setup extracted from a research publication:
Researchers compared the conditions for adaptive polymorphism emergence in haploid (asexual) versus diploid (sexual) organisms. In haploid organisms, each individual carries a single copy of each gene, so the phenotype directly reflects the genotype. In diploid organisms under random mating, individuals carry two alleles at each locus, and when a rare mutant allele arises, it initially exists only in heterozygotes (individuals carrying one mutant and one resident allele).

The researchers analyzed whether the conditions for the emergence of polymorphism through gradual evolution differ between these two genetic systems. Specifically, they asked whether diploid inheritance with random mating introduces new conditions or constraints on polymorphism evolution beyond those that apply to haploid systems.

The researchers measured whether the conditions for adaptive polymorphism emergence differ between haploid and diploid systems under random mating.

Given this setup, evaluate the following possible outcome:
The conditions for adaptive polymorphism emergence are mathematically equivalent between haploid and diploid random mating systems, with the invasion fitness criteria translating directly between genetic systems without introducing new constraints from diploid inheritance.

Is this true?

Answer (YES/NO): YES